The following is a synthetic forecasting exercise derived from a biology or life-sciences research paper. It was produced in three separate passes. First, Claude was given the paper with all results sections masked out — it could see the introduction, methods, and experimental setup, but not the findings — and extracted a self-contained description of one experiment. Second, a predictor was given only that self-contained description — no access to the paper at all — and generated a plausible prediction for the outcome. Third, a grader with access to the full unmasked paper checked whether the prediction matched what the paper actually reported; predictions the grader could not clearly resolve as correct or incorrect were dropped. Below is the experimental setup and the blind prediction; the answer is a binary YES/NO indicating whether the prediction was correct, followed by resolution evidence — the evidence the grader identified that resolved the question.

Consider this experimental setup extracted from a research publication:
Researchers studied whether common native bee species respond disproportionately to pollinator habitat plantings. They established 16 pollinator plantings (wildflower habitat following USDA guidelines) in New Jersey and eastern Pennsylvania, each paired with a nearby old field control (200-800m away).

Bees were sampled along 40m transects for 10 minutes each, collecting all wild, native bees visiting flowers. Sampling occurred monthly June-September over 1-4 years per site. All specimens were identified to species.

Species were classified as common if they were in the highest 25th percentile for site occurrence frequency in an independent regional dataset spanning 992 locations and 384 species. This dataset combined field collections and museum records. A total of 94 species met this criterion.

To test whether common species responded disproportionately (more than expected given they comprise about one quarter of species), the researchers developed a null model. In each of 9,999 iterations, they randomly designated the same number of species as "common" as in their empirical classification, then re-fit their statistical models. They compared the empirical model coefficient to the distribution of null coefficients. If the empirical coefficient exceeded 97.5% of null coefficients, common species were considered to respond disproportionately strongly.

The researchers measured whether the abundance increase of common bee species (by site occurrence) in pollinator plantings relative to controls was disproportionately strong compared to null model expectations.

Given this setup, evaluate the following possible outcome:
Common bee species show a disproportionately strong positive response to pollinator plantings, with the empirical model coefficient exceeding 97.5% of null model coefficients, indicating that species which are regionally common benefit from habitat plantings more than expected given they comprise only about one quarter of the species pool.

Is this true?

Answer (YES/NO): NO